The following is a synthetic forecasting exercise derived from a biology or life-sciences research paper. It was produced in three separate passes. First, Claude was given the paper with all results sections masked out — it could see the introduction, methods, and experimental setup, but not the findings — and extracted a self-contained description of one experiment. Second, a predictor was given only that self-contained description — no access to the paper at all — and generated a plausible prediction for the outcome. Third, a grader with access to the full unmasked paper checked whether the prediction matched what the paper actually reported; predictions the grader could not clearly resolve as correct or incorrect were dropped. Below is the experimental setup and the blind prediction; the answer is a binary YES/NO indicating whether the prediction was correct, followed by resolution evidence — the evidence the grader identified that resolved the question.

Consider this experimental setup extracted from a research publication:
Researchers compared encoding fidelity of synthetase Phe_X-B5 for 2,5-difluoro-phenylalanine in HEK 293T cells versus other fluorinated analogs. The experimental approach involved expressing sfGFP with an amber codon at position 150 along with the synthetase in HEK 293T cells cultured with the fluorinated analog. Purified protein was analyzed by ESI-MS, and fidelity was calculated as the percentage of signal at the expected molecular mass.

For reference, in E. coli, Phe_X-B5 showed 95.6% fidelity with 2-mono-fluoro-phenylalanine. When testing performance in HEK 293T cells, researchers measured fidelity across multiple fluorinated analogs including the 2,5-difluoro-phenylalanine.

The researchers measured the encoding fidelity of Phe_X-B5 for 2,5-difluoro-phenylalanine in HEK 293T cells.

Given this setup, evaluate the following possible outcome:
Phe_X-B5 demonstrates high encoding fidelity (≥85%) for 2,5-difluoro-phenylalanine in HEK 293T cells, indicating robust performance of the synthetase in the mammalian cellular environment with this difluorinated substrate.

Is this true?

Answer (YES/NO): YES